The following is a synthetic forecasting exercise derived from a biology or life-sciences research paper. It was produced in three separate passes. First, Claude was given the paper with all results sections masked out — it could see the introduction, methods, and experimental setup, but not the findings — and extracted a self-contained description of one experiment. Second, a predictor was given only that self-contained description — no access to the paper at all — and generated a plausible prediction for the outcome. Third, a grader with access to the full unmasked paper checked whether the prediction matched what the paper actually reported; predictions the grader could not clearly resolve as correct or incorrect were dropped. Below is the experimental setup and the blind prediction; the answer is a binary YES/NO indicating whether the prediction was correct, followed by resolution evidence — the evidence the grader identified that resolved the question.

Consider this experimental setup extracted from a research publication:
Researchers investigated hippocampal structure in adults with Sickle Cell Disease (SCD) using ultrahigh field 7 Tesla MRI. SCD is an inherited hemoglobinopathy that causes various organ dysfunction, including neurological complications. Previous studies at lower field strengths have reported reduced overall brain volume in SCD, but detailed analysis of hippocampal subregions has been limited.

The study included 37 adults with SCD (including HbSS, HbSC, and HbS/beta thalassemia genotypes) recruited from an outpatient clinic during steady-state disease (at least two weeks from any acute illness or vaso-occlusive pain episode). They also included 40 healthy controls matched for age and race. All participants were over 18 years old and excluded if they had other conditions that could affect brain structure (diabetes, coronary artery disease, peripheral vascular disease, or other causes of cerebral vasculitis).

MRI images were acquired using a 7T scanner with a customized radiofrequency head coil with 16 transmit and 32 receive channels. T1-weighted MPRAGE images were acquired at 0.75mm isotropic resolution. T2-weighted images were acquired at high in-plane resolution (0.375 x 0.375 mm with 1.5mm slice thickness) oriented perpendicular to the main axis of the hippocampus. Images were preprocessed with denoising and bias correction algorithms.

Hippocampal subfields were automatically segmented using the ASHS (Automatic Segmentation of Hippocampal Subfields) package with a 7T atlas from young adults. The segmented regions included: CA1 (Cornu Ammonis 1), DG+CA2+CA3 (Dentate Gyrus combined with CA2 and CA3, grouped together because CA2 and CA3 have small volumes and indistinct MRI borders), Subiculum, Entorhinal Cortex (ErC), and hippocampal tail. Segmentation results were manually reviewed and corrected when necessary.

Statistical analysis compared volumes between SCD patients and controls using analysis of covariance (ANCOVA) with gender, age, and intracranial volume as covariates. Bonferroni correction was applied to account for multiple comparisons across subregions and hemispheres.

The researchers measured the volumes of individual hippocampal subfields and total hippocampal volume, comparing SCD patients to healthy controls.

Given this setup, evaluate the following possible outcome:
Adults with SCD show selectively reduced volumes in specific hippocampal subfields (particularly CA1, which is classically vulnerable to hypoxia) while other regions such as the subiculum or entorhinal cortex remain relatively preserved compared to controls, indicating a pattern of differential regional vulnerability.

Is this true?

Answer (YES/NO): NO